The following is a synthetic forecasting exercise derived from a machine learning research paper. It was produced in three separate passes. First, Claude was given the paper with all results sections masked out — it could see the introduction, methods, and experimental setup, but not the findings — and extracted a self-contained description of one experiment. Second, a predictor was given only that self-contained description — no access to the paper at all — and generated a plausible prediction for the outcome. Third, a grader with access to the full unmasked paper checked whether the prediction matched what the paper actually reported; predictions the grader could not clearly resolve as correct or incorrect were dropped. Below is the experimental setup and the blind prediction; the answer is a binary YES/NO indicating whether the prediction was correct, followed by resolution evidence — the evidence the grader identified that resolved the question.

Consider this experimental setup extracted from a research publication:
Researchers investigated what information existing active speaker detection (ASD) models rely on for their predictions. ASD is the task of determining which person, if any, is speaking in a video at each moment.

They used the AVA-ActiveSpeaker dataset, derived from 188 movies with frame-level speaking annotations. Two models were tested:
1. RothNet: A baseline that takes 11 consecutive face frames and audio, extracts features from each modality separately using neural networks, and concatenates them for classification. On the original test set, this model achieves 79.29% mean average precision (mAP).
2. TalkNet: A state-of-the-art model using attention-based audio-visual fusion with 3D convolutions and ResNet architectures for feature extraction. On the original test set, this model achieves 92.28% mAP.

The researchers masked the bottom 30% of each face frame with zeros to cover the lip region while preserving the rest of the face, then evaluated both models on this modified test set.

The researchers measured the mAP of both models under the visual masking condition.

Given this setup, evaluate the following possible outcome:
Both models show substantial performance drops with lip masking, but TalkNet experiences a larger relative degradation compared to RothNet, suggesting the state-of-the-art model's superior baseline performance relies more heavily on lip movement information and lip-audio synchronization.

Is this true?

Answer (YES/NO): NO